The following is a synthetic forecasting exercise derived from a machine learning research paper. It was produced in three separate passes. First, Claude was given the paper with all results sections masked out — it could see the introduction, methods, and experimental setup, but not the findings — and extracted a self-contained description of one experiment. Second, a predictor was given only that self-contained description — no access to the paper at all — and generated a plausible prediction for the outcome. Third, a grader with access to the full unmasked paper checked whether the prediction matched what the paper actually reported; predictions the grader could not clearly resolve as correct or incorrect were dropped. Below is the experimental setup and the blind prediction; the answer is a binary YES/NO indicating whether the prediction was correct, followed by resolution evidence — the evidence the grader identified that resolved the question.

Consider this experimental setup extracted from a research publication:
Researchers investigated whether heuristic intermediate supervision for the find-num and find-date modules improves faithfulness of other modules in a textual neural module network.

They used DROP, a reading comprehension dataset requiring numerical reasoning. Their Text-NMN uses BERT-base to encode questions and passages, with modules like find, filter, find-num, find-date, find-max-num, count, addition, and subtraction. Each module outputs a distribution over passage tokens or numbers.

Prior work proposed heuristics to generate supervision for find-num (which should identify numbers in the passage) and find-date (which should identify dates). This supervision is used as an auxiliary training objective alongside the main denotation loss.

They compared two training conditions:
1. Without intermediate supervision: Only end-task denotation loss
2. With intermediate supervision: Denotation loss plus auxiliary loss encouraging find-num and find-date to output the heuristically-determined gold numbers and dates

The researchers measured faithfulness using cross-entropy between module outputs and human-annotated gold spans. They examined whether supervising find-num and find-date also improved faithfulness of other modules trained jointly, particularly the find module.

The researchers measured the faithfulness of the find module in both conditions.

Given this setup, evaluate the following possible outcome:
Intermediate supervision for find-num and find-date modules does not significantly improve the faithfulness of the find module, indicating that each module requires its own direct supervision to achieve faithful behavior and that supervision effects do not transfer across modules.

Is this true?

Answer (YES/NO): NO